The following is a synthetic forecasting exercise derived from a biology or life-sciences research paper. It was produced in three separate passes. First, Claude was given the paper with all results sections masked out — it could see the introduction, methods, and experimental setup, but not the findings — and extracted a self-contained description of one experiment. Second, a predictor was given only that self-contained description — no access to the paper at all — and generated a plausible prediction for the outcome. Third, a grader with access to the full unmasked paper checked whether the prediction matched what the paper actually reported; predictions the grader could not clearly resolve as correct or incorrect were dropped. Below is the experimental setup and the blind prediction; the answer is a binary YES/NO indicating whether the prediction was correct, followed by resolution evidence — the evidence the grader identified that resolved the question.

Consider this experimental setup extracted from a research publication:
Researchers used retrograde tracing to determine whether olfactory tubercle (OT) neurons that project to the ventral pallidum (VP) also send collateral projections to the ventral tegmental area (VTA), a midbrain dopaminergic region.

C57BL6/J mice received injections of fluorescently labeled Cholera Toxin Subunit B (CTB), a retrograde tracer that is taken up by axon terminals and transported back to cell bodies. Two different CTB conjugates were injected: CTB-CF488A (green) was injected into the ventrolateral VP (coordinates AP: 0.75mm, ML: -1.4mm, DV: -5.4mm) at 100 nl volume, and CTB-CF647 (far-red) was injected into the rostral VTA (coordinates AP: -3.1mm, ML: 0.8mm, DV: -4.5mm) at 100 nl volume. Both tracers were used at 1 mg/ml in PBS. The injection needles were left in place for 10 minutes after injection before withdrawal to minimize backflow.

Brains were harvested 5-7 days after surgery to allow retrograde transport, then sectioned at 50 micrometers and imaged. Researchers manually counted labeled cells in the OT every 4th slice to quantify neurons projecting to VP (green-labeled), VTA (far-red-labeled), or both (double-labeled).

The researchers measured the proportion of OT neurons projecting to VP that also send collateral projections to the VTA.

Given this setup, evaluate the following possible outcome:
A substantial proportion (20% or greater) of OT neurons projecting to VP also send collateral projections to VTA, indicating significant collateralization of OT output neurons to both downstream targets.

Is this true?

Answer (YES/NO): NO